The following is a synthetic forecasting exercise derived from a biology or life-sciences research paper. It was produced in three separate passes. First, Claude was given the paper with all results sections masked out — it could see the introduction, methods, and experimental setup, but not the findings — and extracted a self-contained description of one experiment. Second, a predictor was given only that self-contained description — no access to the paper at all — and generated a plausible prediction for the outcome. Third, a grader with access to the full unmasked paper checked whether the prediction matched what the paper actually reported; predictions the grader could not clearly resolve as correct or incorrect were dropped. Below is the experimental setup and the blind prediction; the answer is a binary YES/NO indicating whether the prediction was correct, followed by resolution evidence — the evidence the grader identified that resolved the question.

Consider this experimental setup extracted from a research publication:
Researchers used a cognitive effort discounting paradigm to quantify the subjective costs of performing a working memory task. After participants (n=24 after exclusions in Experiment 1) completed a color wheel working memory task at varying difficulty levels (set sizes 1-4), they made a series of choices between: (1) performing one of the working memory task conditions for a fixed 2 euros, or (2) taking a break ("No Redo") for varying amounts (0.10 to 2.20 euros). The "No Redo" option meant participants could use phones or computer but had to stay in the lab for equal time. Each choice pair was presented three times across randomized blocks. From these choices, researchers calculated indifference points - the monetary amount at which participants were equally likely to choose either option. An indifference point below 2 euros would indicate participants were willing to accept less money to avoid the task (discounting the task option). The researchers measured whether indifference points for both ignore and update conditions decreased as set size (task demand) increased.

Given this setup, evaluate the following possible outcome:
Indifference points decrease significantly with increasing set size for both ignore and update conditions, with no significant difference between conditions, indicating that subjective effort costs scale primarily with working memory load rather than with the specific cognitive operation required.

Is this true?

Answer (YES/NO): NO